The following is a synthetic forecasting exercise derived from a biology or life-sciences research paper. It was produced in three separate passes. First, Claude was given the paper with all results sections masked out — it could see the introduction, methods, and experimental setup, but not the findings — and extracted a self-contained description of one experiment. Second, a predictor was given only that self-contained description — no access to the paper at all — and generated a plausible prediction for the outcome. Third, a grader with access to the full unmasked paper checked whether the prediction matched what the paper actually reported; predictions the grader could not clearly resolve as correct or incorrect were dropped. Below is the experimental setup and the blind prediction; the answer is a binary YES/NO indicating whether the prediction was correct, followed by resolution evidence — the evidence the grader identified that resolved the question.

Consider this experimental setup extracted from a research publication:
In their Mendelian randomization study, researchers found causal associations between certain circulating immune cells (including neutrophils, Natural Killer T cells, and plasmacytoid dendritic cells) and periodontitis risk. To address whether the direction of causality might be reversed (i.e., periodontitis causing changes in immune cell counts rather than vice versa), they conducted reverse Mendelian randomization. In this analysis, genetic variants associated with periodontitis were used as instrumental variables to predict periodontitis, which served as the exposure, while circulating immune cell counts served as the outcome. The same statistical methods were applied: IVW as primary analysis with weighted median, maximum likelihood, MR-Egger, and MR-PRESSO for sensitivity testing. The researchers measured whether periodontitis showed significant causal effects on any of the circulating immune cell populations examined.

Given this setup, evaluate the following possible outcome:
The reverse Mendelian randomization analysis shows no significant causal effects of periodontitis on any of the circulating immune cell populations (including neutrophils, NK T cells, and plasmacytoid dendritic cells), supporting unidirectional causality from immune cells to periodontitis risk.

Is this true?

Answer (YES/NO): YES